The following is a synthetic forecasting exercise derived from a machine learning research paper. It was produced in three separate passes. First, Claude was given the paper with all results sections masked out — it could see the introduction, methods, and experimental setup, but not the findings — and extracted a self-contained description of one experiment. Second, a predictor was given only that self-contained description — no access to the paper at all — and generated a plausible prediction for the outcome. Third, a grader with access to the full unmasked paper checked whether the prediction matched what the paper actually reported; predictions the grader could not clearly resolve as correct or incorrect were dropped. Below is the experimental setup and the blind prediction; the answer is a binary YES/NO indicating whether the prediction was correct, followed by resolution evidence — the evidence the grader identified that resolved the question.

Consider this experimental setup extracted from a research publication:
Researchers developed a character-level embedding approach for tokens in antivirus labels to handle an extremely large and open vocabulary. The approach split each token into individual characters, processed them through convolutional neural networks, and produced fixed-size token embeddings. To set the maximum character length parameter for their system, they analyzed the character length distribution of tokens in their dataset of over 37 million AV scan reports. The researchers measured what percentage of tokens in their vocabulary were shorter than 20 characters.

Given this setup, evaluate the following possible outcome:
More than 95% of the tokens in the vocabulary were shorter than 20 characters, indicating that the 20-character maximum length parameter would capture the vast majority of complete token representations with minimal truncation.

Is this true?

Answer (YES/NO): YES